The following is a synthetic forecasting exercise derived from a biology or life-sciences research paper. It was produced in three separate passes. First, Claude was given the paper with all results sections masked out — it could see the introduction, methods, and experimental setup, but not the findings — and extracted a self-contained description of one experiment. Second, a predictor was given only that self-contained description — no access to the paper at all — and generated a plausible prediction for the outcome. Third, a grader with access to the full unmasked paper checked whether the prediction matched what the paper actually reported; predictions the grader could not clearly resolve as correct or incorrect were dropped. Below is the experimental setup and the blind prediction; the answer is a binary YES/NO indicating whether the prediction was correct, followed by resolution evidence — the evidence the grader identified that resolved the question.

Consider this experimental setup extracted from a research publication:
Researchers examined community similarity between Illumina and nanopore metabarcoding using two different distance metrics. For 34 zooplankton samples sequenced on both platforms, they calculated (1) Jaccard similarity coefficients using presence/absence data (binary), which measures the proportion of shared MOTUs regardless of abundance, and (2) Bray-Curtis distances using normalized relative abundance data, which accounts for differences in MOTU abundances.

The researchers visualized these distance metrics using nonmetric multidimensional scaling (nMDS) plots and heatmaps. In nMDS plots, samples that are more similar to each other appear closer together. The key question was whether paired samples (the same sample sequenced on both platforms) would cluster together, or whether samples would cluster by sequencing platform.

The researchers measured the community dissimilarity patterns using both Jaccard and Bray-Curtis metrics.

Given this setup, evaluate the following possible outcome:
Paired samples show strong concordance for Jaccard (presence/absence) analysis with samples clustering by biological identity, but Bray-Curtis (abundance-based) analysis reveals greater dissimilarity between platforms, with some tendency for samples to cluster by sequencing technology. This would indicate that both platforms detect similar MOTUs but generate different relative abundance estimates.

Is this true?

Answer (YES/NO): NO